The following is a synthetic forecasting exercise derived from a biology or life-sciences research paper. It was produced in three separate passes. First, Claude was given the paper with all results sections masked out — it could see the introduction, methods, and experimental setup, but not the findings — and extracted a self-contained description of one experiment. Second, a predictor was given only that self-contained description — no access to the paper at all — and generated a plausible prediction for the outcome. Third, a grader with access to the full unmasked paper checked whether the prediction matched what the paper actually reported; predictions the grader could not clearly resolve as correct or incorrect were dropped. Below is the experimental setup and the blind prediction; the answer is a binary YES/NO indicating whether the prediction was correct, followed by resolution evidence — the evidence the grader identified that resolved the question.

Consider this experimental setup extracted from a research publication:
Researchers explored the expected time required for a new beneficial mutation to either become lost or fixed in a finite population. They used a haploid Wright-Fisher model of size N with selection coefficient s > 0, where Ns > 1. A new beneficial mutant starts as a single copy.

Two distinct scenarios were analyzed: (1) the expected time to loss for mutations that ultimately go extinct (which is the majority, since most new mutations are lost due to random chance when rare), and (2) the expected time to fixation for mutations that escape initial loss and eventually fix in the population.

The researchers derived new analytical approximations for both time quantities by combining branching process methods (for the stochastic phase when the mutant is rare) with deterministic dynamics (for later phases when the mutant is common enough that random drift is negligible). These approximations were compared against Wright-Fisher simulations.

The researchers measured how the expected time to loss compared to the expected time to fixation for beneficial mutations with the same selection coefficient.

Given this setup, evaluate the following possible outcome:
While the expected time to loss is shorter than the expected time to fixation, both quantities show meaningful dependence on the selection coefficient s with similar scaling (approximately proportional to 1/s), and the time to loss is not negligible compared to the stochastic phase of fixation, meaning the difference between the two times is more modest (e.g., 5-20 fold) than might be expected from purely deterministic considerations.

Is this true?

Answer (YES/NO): NO